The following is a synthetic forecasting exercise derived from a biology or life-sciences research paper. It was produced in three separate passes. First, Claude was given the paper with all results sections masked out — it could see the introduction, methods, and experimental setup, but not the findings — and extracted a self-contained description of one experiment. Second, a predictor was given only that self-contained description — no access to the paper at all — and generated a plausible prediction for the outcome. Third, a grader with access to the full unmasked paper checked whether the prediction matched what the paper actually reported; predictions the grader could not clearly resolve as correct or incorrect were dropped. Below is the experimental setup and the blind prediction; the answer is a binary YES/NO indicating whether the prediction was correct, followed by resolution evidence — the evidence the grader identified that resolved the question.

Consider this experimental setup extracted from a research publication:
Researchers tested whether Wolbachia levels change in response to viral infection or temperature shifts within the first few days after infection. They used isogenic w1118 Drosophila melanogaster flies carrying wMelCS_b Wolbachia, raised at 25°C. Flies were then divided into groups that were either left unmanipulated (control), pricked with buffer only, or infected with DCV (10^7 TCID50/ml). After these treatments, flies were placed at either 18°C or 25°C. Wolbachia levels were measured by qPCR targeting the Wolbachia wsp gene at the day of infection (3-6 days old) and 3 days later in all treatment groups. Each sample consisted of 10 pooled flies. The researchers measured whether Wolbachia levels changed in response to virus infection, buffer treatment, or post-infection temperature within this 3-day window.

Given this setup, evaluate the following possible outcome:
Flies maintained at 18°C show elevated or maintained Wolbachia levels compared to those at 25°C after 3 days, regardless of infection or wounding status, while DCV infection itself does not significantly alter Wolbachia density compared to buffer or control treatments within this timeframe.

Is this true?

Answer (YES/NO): YES